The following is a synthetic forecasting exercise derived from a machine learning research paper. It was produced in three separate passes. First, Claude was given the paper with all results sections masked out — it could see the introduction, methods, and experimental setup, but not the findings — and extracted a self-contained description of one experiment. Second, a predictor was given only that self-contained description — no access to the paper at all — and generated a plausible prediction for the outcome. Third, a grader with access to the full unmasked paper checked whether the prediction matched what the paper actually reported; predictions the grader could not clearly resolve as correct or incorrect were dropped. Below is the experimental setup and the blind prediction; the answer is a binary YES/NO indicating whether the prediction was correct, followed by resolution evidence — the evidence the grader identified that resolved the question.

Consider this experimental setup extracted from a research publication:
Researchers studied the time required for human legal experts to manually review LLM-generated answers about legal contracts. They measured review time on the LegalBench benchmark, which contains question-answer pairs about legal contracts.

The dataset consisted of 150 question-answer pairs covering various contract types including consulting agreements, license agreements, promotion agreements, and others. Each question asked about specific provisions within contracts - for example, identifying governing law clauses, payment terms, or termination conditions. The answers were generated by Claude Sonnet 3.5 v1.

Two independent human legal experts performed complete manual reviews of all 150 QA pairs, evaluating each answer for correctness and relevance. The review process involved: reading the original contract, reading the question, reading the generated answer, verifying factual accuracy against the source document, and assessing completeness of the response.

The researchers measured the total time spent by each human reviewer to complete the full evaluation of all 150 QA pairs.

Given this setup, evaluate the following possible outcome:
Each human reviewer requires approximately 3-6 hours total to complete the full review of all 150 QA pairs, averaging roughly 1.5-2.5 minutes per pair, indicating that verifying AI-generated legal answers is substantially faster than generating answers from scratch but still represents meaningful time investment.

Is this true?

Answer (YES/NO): NO